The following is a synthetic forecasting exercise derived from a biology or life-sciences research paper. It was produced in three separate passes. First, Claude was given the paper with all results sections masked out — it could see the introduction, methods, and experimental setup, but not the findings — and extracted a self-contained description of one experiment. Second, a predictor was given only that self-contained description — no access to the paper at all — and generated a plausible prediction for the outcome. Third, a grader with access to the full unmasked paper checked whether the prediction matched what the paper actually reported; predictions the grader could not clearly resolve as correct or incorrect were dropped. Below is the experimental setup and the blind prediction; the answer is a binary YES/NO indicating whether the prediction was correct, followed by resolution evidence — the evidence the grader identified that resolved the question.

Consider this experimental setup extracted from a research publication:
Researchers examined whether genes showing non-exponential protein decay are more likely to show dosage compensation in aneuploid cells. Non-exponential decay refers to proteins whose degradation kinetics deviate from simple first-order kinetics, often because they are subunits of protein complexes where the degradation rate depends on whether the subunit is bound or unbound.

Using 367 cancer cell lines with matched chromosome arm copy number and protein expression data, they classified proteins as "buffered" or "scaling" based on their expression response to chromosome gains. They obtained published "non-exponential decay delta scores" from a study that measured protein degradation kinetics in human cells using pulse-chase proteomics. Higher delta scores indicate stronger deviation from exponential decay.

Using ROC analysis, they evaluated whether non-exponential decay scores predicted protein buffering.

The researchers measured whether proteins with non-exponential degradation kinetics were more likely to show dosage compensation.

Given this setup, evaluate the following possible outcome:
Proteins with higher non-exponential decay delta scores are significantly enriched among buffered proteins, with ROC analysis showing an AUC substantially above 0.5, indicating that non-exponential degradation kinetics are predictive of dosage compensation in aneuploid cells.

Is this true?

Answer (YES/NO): NO